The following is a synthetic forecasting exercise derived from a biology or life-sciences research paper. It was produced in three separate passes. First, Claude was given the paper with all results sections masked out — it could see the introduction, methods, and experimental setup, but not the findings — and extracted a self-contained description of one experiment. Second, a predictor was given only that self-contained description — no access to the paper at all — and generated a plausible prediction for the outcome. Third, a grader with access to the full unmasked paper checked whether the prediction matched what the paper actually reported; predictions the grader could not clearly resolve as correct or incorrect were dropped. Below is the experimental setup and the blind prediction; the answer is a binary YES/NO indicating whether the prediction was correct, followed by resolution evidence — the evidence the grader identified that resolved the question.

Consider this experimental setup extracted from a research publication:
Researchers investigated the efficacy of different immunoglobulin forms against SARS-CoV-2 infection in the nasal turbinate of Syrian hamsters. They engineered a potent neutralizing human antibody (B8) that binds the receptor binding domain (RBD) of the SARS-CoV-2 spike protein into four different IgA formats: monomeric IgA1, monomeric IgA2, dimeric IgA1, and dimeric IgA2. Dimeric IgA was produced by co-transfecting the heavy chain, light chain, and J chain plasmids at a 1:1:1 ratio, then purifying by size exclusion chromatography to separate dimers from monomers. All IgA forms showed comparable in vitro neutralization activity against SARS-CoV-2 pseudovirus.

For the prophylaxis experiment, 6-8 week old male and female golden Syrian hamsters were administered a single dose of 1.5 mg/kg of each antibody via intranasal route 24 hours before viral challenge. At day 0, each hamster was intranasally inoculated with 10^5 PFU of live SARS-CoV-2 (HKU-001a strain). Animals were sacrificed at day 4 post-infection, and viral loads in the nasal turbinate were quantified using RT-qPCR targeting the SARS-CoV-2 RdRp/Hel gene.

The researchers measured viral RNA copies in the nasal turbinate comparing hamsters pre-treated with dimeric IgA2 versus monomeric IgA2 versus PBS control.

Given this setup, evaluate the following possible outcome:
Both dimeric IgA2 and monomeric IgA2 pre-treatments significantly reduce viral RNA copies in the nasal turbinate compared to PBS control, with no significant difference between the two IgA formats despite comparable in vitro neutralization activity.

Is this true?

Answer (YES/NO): NO